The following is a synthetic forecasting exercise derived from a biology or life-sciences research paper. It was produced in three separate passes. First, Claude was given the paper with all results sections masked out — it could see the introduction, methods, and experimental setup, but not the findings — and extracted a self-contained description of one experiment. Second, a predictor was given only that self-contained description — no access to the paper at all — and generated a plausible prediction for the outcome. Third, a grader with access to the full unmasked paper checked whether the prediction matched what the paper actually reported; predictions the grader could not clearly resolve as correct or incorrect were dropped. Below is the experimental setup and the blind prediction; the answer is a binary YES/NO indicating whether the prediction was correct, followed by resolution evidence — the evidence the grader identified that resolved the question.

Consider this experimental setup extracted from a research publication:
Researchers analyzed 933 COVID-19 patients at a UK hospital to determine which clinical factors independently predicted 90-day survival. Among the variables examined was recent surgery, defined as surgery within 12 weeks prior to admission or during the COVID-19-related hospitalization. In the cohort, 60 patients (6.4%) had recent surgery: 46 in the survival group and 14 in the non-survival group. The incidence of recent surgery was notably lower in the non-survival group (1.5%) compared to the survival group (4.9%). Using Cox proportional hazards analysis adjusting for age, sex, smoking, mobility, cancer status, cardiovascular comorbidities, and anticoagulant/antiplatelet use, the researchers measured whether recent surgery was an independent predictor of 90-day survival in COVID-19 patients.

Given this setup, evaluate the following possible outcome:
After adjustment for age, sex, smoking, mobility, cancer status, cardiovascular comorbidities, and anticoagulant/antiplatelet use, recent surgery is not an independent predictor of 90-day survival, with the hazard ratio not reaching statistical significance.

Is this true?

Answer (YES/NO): NO